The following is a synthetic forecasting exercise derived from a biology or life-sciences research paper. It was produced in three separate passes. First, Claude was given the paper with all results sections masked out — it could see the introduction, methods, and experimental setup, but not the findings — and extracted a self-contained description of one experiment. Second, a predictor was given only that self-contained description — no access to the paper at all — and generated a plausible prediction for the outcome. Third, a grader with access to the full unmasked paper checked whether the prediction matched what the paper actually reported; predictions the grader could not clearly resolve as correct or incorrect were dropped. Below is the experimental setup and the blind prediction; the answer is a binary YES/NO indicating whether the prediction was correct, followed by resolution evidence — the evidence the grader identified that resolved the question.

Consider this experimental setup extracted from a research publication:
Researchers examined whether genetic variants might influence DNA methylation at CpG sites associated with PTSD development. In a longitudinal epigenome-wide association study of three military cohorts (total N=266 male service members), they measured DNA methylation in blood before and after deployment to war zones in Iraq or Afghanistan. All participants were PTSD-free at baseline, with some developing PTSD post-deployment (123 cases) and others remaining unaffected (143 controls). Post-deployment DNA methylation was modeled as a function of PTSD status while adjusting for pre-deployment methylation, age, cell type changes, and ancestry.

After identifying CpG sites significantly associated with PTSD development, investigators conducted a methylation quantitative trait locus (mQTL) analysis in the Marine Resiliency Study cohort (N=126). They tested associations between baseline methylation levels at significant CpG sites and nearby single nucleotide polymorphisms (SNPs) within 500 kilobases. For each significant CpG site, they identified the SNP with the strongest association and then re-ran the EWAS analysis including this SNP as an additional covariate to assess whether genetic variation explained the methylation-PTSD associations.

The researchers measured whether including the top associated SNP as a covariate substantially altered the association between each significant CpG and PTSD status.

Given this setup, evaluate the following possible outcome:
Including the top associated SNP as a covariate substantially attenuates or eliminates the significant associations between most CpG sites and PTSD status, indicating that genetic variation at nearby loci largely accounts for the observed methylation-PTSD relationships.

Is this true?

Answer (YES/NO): NO